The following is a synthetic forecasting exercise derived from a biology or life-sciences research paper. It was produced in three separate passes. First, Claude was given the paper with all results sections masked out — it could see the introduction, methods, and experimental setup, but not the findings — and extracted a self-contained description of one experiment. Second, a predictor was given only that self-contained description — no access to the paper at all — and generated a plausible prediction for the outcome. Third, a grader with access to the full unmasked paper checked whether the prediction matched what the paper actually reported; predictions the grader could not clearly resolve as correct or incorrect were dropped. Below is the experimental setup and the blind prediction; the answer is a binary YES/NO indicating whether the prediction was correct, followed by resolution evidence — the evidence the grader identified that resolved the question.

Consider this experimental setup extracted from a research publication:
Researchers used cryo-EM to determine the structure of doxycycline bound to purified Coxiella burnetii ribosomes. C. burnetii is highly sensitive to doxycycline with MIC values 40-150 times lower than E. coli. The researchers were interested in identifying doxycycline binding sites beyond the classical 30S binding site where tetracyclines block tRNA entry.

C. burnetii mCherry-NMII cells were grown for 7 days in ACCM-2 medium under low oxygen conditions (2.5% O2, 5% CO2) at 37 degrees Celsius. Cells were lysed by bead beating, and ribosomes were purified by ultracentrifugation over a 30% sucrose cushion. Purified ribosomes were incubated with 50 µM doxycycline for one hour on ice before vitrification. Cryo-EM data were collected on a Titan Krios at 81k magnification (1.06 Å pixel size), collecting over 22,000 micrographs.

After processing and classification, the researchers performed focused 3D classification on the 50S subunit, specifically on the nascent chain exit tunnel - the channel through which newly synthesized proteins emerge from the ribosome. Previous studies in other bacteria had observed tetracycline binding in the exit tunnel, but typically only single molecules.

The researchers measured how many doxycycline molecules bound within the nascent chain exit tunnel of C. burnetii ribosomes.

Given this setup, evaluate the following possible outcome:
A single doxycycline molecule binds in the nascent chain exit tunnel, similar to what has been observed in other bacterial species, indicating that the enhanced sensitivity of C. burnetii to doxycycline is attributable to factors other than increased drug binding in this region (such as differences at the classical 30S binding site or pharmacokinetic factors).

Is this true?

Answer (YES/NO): NO